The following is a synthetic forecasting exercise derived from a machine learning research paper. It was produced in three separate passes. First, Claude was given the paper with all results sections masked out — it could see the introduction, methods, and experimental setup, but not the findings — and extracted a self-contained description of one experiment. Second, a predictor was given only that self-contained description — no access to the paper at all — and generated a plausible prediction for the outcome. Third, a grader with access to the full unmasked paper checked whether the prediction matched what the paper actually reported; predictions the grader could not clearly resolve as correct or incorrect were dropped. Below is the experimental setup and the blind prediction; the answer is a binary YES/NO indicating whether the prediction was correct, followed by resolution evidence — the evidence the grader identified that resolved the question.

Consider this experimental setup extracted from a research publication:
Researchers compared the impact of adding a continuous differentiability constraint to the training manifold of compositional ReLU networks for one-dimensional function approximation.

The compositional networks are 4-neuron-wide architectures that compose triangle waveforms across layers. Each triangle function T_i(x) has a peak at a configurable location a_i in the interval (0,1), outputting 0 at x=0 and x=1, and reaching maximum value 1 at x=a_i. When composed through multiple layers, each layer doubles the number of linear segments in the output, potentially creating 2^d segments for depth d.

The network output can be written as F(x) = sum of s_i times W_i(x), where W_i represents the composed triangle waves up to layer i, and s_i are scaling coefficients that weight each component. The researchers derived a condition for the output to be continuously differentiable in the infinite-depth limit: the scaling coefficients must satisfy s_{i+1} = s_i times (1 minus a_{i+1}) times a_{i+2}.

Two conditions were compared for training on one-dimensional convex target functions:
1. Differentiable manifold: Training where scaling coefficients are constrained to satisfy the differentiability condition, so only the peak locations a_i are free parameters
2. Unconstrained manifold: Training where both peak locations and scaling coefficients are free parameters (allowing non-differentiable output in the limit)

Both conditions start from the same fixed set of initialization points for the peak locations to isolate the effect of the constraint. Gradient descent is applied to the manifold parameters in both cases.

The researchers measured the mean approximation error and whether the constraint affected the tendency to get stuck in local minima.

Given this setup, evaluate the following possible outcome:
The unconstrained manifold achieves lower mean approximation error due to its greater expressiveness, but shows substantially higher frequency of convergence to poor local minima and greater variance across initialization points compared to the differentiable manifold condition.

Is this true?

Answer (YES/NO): NO